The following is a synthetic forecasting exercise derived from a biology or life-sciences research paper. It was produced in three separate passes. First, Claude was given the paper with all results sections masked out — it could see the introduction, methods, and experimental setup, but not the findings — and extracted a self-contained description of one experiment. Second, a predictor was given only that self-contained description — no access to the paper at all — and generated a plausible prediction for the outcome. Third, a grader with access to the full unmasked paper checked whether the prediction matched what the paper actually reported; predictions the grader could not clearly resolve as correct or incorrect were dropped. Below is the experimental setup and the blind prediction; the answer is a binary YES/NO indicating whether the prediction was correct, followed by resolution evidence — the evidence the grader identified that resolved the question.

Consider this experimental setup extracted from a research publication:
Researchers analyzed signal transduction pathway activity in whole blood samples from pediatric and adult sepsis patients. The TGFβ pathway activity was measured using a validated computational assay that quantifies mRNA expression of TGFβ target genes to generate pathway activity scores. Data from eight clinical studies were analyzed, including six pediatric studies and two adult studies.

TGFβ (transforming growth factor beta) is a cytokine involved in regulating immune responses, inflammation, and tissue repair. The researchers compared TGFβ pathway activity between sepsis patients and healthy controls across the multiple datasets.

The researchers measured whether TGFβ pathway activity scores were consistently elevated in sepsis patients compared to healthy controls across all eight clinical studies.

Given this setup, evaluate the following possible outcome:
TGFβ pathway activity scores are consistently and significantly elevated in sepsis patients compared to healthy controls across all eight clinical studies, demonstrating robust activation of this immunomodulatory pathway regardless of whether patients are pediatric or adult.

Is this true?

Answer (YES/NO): NO